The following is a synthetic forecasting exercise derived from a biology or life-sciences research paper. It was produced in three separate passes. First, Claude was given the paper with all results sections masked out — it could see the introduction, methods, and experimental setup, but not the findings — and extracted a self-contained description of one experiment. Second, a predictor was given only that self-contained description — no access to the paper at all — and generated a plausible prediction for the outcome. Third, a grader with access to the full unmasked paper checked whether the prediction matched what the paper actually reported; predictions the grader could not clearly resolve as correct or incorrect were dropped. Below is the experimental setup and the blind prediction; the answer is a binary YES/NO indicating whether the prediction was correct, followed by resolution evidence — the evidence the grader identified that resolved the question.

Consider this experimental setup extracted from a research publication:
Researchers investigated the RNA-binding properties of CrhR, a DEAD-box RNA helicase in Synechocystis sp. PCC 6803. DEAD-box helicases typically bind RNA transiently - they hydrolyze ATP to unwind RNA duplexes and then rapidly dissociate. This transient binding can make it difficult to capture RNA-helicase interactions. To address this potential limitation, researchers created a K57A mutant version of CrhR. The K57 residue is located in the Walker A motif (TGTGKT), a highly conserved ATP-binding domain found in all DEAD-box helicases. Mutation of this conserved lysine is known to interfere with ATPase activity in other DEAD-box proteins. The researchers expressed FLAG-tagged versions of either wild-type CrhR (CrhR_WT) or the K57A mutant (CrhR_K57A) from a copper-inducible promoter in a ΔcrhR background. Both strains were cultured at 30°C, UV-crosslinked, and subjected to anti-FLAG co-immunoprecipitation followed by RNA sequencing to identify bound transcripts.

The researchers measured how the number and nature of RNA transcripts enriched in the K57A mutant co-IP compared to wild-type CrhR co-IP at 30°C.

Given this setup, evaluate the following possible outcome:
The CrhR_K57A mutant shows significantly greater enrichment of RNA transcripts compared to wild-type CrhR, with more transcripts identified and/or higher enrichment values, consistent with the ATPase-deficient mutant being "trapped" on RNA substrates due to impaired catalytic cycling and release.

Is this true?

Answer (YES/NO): YES